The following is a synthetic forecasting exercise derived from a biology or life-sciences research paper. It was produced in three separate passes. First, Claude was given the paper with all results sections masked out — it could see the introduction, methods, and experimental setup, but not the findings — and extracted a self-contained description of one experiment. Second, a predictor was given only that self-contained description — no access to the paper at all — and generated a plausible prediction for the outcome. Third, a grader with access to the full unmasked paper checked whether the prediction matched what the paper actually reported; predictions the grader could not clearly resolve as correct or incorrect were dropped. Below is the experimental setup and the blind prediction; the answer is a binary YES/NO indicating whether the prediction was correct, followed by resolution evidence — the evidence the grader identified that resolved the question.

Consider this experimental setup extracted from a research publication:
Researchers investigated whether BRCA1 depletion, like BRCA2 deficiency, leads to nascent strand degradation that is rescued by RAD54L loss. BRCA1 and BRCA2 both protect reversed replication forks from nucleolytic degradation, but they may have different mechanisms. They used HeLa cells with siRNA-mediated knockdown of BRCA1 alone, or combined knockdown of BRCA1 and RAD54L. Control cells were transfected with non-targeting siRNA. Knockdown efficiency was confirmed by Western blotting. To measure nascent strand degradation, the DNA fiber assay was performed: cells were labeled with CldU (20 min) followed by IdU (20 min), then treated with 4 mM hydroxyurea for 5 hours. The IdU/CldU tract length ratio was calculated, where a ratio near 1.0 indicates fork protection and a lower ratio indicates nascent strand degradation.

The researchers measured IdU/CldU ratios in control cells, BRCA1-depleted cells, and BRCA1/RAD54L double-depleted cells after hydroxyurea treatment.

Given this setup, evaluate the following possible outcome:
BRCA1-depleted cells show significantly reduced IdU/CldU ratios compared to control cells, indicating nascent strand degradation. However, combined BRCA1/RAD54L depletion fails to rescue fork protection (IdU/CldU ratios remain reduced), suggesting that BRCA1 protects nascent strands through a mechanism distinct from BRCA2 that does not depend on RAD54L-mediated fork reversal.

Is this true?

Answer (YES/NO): NO